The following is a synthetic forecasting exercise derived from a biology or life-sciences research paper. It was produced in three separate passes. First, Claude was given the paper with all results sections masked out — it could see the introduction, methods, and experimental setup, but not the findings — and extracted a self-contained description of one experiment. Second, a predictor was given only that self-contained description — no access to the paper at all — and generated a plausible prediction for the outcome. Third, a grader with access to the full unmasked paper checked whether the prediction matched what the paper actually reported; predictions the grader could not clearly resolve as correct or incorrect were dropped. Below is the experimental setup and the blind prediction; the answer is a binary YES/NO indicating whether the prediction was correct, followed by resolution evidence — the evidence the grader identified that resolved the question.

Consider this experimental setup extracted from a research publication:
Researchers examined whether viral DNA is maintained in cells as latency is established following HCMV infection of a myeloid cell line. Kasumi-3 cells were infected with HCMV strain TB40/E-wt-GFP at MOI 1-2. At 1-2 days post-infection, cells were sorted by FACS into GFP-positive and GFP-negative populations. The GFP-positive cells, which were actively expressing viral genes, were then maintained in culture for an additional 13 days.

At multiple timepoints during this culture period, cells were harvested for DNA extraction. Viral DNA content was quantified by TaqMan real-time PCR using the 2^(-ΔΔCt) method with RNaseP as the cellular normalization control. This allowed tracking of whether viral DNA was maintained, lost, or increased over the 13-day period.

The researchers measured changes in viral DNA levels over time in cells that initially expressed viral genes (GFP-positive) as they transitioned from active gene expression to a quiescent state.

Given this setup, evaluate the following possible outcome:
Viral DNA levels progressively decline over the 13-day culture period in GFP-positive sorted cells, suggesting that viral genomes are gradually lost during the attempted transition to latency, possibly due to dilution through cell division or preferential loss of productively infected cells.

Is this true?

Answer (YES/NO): NO